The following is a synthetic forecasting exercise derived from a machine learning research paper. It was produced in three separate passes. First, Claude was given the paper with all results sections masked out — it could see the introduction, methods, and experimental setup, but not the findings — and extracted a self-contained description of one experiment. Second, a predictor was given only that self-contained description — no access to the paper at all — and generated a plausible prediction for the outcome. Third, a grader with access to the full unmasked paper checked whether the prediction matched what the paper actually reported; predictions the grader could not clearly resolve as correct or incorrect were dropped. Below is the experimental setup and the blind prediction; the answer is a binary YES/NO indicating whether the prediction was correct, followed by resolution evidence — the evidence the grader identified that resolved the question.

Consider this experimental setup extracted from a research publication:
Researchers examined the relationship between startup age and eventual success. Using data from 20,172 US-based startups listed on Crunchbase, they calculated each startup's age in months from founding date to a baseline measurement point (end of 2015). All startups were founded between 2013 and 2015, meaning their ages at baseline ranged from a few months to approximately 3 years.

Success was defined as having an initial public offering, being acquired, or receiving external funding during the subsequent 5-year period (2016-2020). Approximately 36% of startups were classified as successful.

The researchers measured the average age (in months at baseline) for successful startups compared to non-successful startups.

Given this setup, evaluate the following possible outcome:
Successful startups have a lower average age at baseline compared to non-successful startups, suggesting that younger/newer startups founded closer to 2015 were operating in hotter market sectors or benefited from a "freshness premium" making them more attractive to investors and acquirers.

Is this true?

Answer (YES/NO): YES